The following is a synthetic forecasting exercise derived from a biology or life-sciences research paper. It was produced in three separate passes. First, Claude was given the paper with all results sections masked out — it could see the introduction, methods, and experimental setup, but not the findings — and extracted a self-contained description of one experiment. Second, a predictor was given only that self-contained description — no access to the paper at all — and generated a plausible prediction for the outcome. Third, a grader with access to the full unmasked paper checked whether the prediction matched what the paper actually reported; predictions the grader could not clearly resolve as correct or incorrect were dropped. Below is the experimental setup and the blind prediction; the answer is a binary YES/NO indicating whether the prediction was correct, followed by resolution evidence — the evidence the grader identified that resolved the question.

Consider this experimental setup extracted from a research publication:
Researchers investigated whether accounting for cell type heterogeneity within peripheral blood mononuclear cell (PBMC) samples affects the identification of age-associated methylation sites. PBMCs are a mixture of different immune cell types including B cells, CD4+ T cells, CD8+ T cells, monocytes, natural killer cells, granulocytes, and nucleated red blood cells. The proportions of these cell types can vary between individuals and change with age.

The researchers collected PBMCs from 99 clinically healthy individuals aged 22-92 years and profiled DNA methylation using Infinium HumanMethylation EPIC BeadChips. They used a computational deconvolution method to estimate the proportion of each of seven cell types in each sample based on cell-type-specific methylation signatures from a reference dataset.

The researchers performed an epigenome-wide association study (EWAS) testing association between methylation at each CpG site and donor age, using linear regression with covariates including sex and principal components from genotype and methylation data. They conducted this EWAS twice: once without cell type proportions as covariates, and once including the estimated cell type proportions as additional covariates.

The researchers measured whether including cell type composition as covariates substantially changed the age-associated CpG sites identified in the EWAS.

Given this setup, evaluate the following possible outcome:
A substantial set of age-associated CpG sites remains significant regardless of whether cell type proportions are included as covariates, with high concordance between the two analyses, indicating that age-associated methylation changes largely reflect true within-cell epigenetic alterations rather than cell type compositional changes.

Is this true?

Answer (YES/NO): YES